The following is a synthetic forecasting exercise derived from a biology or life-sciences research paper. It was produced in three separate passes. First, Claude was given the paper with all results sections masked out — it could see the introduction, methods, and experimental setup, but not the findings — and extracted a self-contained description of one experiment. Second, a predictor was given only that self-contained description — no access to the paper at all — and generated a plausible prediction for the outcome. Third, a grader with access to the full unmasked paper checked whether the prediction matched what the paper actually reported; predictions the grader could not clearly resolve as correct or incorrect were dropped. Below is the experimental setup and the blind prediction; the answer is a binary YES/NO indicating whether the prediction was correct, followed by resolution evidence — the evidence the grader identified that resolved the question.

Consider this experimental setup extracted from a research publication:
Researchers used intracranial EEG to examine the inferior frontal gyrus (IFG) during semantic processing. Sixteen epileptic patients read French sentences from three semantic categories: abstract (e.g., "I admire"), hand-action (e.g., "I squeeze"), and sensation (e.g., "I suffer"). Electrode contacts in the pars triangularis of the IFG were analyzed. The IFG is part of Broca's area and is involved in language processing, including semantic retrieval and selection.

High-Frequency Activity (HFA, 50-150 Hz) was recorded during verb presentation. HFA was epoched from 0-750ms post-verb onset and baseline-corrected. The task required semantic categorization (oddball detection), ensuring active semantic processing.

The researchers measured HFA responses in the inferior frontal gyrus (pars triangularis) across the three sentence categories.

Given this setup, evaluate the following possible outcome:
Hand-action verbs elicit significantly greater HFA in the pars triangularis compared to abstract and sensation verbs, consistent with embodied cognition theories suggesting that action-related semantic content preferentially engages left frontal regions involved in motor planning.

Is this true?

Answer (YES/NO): NO